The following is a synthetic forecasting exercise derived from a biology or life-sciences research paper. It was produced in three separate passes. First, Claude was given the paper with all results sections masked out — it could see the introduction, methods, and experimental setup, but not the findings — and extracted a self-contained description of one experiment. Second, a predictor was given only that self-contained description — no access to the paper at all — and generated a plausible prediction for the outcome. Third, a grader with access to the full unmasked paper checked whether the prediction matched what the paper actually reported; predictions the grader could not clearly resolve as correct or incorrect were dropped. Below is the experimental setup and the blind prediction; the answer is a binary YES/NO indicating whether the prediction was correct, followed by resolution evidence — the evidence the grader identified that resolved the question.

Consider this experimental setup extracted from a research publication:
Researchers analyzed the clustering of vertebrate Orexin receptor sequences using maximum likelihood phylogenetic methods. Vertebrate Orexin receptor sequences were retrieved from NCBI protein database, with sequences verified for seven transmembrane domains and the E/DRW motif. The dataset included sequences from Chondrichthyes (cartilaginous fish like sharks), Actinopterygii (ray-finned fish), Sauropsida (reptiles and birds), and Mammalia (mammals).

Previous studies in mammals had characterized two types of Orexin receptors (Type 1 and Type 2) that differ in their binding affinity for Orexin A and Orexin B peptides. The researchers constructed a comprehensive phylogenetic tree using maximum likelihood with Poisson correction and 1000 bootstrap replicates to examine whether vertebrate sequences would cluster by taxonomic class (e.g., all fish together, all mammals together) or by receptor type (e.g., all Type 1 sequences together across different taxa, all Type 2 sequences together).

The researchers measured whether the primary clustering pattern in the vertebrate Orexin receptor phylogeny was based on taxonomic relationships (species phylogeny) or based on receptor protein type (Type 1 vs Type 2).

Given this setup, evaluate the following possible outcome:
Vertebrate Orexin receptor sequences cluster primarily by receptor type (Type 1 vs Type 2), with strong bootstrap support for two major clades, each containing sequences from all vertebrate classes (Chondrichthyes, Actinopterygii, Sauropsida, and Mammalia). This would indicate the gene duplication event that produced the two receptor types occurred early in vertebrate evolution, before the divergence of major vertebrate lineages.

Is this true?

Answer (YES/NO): NO